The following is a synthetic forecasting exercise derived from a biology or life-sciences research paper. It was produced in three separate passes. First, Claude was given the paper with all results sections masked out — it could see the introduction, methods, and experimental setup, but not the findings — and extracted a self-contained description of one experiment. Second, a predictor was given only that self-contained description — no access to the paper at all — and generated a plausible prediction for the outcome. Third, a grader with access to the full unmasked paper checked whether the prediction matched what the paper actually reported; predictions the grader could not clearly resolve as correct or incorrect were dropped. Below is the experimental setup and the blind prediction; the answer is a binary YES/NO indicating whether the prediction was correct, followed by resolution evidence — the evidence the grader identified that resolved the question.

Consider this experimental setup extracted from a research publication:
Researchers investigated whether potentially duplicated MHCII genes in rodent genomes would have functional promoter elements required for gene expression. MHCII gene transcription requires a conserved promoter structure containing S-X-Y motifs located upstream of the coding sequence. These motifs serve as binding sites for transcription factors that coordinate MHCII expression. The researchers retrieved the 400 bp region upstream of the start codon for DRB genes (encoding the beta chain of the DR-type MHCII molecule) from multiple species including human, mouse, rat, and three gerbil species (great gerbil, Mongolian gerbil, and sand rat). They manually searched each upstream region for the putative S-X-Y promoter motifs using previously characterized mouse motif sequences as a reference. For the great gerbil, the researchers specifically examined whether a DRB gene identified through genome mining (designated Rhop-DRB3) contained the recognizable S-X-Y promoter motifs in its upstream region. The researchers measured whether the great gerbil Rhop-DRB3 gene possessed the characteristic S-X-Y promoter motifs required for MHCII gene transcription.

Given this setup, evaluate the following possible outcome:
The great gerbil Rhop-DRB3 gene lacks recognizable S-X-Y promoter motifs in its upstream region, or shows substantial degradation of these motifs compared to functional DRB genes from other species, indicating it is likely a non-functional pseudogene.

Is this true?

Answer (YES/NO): NO